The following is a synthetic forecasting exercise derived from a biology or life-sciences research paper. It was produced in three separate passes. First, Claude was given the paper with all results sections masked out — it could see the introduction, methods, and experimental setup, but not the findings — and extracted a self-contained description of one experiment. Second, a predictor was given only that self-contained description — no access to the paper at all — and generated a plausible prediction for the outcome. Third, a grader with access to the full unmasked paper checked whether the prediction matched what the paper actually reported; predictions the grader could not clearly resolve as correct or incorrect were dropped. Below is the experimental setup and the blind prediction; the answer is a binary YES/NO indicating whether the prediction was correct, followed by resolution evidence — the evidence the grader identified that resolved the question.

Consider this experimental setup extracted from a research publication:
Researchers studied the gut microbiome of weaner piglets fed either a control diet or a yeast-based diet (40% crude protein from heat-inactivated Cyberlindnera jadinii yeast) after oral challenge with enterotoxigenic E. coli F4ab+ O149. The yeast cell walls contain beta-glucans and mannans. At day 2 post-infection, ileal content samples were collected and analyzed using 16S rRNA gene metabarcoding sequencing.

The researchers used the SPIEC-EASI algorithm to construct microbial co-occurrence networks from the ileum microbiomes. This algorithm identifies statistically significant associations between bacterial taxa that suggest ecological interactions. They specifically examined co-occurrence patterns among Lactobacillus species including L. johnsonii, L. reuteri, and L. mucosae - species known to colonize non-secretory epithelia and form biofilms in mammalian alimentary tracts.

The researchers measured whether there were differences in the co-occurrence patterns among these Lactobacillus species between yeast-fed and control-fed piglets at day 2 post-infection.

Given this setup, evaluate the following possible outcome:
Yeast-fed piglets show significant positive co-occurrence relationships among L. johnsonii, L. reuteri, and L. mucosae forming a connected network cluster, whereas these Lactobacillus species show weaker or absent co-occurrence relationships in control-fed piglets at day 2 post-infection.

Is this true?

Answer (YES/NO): YES